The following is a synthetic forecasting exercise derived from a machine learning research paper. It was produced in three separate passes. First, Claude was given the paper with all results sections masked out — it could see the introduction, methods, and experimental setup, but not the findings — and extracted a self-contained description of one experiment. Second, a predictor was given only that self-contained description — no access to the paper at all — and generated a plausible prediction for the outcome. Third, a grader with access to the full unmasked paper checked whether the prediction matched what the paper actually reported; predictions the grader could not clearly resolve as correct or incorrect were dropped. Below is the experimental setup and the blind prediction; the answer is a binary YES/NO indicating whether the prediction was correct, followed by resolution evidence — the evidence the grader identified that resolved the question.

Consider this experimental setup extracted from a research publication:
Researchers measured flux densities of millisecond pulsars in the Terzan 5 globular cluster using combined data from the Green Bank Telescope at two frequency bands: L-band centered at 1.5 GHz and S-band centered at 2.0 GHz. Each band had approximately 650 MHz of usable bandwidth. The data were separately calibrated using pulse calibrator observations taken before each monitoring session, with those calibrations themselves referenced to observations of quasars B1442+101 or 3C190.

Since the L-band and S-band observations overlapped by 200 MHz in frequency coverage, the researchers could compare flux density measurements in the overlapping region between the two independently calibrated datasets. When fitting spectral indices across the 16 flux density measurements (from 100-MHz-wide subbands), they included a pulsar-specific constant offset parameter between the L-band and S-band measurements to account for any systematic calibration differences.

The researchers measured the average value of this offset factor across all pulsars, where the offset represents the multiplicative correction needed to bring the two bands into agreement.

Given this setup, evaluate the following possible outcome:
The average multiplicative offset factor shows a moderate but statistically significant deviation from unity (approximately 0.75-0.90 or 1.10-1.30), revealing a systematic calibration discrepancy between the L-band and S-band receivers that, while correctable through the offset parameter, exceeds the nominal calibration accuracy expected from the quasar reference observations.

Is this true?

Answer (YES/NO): YES